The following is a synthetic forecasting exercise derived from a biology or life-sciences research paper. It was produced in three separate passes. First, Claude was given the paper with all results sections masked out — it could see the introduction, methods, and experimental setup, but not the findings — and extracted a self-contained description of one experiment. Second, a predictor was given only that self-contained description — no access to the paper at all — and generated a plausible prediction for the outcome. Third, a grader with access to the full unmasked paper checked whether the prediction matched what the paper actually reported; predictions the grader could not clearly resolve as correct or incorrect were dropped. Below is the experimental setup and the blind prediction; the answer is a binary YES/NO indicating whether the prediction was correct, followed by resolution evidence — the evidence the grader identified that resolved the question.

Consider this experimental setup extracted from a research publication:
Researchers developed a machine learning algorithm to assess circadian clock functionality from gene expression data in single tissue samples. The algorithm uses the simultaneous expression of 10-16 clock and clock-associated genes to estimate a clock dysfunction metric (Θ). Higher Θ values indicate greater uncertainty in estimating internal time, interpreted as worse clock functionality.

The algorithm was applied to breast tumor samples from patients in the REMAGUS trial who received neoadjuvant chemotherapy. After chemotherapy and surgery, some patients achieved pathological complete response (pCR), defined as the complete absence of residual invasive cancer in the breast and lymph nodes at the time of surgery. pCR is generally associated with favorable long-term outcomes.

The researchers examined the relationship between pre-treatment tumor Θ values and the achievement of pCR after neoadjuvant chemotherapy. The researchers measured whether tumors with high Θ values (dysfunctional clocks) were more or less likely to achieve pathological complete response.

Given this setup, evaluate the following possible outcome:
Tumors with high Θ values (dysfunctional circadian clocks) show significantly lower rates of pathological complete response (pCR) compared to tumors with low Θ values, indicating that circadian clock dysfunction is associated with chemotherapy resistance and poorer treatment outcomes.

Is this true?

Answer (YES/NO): NO